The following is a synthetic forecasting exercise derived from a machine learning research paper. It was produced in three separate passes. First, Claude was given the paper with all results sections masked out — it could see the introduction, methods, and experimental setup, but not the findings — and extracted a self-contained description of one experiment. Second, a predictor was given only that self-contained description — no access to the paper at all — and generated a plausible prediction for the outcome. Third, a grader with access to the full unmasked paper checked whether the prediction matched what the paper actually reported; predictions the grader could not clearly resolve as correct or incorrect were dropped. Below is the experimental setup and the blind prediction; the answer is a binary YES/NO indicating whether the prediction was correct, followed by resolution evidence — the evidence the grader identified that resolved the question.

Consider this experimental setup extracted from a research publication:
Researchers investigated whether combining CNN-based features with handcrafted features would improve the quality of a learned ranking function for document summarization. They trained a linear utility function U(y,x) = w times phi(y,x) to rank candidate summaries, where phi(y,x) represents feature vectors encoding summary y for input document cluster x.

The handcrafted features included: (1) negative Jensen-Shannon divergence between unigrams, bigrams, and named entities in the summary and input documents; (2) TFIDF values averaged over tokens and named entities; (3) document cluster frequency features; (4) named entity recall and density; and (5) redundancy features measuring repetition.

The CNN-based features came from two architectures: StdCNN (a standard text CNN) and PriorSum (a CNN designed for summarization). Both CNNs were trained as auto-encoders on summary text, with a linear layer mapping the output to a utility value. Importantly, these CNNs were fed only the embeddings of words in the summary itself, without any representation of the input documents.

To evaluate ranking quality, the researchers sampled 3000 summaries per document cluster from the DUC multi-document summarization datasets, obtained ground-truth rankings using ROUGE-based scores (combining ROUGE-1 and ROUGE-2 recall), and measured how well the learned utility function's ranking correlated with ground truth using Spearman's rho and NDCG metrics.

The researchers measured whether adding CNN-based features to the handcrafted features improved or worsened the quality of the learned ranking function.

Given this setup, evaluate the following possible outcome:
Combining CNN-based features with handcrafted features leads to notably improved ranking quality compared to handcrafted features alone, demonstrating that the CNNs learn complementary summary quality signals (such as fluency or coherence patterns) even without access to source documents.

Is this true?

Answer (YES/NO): NO